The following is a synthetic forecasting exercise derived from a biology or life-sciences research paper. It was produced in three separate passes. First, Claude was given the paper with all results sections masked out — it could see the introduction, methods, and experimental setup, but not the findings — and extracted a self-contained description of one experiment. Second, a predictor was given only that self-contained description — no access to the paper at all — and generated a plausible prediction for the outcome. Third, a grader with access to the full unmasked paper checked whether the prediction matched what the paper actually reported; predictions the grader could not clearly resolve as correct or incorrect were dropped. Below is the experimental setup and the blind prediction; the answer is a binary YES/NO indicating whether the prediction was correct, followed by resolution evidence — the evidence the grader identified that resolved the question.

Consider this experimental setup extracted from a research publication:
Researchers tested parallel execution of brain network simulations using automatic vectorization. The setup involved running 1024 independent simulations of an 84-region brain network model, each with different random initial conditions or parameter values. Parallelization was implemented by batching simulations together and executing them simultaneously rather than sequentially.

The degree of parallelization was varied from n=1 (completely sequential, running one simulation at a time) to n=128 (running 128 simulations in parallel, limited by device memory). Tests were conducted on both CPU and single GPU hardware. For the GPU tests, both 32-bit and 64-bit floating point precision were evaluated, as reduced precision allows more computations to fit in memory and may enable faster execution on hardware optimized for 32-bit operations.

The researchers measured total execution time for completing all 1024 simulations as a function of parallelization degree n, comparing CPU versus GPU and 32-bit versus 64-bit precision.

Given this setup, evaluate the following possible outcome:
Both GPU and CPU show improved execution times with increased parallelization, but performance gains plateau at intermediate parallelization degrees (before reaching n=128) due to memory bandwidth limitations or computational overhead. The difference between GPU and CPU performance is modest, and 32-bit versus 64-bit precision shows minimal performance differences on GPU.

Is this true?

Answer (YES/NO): NO